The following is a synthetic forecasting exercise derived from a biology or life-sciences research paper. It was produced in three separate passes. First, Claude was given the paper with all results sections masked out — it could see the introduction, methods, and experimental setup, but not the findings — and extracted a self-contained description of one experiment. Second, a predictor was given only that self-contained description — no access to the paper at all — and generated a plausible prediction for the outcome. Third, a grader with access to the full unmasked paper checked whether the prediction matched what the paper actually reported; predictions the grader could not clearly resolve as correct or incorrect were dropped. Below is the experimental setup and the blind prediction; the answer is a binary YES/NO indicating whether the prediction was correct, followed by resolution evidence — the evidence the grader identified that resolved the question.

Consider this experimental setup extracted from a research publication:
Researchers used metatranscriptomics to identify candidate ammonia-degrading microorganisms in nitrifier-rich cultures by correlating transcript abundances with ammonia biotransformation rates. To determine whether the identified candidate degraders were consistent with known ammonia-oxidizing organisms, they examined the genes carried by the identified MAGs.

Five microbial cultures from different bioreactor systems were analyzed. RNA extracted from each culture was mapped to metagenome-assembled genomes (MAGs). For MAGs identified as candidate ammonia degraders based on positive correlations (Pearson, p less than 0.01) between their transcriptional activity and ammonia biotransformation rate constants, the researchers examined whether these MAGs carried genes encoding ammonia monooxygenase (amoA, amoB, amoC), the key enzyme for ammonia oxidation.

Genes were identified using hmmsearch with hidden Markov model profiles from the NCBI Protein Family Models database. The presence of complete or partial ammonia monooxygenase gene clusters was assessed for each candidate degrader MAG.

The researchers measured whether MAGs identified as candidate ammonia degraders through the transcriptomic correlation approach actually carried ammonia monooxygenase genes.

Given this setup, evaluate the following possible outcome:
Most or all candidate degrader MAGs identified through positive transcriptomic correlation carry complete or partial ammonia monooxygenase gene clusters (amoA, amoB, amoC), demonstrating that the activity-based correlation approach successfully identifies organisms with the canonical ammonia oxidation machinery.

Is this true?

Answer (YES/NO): NO